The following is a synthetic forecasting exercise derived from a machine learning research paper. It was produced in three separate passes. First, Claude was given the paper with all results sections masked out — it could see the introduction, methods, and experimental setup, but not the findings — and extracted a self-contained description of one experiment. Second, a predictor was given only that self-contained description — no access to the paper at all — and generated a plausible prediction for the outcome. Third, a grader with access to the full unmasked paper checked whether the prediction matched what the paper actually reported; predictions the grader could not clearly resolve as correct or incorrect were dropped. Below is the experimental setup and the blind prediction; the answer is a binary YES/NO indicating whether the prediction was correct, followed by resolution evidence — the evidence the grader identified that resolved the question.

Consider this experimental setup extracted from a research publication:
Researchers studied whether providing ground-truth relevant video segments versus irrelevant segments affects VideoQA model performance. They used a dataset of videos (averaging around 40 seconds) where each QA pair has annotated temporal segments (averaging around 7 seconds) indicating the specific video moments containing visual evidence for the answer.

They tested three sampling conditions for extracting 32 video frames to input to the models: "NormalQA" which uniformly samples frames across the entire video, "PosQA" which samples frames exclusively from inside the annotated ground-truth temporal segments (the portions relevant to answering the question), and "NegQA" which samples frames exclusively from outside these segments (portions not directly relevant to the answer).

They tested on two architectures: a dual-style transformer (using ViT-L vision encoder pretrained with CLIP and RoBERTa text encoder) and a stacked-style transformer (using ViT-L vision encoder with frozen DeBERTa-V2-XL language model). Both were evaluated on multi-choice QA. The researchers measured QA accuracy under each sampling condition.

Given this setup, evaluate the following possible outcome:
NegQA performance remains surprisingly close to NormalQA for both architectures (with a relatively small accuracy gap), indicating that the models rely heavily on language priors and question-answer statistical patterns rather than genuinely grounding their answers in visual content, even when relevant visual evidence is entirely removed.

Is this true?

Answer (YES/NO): YES